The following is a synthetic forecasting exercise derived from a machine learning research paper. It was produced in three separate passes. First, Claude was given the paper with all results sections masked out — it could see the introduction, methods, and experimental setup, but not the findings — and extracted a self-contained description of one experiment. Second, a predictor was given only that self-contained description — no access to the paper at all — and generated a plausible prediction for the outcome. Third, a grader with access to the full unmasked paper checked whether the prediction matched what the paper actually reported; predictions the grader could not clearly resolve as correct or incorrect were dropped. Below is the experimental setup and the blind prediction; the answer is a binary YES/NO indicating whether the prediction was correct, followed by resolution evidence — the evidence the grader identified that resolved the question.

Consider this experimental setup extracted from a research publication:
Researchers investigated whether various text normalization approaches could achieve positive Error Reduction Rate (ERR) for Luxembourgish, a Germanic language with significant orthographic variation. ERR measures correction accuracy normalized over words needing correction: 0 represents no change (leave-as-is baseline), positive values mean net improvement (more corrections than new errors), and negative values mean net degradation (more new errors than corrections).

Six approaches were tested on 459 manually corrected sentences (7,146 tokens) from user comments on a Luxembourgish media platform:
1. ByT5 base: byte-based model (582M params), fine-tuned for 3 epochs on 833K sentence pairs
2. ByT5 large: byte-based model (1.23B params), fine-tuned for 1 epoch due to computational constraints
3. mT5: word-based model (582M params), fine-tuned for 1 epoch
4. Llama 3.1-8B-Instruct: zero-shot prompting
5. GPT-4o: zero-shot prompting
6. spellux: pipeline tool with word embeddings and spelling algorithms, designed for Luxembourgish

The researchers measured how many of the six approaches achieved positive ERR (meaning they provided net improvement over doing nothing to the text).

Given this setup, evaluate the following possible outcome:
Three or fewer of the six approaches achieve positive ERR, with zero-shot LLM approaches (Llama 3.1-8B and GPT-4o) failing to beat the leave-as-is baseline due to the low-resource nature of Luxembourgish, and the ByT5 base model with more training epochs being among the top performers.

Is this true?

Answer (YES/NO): NO